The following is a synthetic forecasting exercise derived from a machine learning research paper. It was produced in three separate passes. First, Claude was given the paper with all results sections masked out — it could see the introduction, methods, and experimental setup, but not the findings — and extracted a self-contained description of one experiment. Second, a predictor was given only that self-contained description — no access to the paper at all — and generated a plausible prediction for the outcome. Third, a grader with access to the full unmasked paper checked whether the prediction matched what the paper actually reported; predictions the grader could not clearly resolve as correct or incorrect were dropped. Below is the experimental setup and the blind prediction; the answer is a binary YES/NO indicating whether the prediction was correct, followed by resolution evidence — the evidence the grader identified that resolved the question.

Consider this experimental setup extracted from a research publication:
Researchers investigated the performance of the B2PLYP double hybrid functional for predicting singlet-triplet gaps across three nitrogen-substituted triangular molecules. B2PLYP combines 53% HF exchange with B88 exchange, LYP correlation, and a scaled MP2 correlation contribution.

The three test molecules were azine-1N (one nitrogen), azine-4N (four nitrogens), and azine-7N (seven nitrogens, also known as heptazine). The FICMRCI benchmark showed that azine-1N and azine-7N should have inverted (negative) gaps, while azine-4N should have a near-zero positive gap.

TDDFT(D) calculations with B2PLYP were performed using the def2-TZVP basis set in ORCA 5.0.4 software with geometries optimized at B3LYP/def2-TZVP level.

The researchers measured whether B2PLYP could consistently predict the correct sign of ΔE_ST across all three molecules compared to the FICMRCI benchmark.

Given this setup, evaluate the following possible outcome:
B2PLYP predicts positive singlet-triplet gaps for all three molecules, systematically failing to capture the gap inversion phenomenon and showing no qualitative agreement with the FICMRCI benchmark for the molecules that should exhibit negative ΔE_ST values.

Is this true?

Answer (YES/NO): NO